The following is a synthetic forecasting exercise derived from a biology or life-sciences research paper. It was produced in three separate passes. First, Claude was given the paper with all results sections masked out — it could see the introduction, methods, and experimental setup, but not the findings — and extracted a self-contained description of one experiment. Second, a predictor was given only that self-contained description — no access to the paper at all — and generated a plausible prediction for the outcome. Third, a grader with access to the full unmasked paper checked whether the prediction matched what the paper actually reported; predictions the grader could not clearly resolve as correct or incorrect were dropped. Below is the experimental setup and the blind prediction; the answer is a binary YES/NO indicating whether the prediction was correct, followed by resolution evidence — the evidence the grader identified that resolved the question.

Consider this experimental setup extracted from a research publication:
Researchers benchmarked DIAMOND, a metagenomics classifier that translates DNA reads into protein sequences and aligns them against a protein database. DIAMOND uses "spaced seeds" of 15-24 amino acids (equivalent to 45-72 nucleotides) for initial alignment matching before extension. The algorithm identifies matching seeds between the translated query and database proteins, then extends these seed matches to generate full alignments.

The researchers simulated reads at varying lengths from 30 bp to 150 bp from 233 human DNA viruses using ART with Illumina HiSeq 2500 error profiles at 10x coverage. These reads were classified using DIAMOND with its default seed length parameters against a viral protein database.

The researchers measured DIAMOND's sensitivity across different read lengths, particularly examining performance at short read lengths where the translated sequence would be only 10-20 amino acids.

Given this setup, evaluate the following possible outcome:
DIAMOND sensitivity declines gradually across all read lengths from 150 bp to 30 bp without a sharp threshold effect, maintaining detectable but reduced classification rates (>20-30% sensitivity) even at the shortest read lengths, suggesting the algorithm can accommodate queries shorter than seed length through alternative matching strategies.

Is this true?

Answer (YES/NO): NO